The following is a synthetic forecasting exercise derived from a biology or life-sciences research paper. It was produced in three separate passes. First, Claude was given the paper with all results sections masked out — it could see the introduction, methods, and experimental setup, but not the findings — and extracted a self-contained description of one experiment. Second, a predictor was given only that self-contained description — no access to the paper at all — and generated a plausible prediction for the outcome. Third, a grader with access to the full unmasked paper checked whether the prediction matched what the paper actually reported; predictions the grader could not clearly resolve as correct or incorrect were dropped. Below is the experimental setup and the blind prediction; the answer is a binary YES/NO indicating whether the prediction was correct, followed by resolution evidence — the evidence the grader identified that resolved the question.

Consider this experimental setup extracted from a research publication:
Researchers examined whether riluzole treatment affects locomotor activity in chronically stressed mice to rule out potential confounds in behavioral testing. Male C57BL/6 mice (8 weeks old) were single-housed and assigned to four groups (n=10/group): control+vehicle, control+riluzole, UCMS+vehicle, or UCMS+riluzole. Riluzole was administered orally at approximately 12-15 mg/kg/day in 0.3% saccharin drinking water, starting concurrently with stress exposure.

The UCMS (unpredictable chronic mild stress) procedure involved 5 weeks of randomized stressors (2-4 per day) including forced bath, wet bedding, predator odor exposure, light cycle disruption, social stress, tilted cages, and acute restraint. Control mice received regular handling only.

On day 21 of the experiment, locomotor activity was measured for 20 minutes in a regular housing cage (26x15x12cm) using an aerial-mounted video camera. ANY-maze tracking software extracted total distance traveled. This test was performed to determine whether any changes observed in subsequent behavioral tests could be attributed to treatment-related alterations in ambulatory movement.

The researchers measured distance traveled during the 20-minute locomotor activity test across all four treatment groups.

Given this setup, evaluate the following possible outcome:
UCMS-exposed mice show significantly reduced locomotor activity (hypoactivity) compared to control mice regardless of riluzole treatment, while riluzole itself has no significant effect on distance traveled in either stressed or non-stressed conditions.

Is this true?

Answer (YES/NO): NO